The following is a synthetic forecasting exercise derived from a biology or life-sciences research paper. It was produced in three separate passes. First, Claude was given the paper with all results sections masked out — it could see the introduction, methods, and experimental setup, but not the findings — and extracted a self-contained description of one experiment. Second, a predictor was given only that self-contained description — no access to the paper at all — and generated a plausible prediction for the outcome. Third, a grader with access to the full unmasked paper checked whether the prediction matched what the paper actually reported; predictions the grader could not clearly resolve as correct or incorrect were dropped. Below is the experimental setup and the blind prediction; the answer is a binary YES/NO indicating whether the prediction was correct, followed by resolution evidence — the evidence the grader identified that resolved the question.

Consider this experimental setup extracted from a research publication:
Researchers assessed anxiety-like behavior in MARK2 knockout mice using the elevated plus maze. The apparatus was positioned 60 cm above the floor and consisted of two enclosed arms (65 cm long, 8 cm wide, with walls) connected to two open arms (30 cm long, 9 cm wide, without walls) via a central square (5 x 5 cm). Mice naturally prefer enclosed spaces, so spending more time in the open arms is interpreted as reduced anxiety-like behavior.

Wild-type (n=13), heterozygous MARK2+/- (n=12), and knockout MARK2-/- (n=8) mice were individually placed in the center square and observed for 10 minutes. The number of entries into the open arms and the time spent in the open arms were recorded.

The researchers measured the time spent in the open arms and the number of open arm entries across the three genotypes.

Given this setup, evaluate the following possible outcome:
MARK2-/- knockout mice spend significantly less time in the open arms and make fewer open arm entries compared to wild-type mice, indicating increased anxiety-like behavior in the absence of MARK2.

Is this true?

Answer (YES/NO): NO